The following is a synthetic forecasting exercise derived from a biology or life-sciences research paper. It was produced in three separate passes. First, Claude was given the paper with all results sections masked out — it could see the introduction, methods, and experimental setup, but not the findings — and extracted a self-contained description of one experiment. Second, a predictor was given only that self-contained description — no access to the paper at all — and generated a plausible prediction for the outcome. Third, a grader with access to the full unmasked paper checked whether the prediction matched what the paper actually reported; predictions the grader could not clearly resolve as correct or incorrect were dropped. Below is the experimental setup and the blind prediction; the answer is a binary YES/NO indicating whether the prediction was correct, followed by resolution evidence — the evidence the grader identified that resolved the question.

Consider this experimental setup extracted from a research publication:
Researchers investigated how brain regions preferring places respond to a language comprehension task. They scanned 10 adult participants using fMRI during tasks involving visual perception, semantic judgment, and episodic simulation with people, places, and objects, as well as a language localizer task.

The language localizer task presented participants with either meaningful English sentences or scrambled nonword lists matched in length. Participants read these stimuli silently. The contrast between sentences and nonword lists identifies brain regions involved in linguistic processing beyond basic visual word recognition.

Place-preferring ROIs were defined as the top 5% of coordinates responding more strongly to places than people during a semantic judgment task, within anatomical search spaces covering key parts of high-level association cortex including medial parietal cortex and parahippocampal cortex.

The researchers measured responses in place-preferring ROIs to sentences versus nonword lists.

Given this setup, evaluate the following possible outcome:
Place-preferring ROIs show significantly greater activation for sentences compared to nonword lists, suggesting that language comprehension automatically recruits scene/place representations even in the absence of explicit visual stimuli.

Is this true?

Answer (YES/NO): NO